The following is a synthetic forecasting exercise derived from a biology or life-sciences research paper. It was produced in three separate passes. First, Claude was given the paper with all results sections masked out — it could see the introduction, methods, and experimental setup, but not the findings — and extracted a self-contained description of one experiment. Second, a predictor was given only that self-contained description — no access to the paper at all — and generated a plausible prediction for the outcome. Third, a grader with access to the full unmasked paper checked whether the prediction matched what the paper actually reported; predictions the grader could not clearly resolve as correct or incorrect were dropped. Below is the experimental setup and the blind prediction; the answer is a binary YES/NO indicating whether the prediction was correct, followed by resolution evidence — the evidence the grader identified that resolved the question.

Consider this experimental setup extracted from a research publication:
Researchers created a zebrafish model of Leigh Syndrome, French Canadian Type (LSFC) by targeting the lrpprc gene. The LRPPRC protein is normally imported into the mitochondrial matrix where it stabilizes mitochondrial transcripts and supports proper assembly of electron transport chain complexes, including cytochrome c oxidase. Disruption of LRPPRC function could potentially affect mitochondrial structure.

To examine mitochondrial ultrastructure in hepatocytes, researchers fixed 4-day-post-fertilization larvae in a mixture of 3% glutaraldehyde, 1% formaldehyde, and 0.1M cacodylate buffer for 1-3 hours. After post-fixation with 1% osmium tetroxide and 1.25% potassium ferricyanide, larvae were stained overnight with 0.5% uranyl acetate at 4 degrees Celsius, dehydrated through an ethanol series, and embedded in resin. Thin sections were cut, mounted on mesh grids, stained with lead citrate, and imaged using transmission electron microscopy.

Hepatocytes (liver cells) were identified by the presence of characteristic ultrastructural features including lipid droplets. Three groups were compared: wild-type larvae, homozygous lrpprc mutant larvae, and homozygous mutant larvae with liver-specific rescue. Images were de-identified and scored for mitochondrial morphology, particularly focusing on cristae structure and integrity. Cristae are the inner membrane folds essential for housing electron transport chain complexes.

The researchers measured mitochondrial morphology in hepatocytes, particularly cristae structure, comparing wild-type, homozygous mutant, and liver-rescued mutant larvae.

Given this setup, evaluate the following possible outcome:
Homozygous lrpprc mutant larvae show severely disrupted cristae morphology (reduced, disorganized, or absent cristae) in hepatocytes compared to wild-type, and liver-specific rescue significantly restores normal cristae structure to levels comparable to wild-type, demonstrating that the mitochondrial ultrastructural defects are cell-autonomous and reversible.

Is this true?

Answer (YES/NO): YES